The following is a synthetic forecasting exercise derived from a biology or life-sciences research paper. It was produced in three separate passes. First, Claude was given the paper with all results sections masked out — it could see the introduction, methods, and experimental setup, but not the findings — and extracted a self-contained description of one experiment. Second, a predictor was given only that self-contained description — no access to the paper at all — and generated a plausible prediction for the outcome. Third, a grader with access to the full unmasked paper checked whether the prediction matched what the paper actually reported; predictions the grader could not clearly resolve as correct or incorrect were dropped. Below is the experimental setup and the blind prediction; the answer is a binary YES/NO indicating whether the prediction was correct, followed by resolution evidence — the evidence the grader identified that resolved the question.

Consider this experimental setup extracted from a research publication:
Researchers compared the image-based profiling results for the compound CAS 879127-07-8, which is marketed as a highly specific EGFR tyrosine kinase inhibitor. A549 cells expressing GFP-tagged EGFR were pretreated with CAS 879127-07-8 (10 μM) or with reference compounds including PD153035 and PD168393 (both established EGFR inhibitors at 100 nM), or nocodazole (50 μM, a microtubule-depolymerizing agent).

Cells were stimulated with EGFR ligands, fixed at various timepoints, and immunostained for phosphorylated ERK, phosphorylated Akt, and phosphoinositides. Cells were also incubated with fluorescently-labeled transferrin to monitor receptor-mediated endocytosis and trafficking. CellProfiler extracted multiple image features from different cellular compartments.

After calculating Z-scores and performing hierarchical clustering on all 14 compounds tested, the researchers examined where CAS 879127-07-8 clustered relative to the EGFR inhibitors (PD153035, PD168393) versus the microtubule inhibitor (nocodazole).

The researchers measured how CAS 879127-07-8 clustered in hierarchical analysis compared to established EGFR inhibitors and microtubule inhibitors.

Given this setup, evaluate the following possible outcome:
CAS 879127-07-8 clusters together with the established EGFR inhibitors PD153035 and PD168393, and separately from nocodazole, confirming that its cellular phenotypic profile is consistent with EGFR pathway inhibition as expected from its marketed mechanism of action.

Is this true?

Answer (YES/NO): NO